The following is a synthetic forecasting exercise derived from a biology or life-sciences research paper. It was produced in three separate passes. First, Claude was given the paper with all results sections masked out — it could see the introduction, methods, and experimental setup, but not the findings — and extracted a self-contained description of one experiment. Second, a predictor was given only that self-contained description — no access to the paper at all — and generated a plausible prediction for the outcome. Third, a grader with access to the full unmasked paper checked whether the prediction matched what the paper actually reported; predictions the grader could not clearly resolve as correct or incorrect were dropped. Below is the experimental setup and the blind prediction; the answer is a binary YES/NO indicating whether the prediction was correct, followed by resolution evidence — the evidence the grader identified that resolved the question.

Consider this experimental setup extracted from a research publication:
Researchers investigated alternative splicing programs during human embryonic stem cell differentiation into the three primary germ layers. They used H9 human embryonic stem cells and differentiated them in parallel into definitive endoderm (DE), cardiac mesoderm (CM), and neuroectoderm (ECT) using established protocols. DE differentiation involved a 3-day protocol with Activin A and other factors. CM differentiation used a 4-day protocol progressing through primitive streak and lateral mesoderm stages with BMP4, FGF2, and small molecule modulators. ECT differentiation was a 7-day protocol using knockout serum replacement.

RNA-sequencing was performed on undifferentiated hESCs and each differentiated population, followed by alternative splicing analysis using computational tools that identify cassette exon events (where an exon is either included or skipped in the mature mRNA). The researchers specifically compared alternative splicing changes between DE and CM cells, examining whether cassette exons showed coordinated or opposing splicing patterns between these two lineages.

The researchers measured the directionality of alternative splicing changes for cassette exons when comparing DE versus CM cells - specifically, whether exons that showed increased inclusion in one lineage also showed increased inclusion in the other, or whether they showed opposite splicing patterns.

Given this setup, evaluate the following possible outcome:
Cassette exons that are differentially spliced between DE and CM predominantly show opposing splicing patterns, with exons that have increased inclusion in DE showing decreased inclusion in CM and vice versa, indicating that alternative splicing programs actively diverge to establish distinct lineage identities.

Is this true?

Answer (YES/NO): NO